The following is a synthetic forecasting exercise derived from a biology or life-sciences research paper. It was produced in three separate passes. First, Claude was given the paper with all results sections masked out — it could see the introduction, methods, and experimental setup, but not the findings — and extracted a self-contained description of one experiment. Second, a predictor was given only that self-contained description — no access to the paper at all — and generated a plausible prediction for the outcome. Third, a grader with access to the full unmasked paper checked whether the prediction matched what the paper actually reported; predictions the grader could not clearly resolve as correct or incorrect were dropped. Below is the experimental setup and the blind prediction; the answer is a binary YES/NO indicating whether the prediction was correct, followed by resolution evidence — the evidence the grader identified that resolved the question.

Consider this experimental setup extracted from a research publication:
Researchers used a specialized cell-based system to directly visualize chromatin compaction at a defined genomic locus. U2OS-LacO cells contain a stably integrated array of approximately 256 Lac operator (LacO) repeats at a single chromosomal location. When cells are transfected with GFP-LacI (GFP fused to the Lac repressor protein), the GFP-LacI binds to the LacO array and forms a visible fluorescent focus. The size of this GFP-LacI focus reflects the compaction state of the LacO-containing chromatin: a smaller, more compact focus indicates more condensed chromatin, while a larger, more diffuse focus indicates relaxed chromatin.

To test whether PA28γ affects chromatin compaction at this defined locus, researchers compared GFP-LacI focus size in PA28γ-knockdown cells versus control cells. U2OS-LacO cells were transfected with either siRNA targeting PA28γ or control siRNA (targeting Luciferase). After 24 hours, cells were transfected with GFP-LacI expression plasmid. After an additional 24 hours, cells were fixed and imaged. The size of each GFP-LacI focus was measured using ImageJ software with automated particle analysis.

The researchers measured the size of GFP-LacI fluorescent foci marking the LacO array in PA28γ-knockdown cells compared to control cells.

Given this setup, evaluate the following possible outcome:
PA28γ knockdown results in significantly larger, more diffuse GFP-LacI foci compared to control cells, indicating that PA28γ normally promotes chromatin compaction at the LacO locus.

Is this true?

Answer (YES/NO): YES